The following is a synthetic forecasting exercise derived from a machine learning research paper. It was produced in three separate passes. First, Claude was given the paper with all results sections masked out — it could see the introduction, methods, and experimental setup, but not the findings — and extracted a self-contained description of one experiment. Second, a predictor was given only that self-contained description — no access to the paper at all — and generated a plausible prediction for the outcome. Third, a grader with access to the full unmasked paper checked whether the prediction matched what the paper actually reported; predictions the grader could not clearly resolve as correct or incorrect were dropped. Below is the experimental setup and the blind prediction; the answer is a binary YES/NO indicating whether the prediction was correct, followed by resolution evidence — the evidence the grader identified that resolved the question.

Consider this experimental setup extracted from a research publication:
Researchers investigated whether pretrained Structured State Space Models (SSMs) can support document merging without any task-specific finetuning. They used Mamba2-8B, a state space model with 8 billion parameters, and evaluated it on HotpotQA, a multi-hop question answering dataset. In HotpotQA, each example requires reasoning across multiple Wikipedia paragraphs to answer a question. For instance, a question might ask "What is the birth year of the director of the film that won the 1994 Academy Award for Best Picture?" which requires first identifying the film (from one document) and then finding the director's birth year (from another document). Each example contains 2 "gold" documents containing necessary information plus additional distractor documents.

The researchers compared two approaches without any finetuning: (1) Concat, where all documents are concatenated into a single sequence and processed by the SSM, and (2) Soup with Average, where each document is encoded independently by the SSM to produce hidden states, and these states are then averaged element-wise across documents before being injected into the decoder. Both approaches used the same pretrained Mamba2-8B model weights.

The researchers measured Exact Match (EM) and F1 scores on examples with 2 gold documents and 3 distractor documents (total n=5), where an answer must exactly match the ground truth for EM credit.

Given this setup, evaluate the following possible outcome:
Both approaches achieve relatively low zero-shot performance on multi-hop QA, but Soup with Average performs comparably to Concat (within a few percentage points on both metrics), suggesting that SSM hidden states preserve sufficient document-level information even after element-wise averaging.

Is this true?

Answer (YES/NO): NO